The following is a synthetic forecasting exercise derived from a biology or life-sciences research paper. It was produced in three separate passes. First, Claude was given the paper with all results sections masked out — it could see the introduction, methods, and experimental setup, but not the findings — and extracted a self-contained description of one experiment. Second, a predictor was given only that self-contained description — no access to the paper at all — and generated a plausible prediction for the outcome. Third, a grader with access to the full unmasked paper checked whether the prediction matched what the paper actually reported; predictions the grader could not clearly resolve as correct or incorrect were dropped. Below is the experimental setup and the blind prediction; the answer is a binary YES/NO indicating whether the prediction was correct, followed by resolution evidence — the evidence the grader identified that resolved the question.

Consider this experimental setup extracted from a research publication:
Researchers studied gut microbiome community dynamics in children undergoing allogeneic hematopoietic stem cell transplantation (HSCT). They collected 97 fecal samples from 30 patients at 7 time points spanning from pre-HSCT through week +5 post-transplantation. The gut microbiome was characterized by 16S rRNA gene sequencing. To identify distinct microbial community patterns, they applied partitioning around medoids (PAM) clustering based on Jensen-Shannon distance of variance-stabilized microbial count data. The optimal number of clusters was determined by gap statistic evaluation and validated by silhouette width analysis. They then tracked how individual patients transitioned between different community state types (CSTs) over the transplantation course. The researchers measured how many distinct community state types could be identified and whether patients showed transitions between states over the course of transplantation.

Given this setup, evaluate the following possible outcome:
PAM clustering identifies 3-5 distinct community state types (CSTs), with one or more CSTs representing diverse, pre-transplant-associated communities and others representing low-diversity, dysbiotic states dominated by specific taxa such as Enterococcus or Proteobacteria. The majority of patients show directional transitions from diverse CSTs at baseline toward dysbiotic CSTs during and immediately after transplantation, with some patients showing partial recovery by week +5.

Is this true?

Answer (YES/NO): NO